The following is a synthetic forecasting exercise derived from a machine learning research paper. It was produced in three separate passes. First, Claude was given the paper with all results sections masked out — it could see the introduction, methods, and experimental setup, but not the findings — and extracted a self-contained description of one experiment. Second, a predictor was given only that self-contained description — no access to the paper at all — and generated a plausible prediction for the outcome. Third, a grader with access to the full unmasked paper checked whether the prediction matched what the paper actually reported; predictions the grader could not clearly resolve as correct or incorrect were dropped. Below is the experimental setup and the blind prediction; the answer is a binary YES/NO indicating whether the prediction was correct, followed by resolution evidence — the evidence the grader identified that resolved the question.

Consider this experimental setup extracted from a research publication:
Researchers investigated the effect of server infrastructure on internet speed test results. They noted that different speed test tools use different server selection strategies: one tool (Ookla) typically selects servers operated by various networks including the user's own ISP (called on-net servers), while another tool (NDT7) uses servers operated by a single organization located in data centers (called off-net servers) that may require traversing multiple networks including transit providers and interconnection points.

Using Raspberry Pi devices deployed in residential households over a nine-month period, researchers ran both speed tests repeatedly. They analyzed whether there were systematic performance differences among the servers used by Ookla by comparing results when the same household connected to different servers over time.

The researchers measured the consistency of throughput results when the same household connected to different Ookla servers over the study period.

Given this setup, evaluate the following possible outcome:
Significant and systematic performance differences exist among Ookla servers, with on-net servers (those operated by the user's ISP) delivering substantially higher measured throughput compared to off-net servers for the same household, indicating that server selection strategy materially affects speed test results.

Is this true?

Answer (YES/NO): NO